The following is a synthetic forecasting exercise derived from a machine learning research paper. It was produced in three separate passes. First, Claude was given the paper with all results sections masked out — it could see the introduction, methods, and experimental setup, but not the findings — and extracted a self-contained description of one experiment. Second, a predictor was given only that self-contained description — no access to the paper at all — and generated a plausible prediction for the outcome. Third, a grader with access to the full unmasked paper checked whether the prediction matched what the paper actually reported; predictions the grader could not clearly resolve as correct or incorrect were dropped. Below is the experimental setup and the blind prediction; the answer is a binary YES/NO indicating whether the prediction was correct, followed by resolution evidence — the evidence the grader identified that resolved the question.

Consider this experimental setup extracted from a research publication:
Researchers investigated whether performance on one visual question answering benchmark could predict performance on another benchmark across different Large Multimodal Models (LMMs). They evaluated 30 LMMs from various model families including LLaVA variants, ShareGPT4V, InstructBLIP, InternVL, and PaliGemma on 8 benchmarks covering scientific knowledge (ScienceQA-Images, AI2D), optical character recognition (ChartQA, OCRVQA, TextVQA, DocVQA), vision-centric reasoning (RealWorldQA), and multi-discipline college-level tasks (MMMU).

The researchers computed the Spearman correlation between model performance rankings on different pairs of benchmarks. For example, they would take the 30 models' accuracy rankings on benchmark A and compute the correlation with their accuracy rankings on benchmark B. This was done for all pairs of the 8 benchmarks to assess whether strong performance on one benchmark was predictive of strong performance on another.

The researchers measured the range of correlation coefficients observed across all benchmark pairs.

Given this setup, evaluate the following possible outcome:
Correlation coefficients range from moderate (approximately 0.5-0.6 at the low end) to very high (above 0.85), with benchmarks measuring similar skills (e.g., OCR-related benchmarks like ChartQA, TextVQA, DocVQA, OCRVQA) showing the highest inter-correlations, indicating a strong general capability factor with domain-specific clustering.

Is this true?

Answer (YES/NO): NO